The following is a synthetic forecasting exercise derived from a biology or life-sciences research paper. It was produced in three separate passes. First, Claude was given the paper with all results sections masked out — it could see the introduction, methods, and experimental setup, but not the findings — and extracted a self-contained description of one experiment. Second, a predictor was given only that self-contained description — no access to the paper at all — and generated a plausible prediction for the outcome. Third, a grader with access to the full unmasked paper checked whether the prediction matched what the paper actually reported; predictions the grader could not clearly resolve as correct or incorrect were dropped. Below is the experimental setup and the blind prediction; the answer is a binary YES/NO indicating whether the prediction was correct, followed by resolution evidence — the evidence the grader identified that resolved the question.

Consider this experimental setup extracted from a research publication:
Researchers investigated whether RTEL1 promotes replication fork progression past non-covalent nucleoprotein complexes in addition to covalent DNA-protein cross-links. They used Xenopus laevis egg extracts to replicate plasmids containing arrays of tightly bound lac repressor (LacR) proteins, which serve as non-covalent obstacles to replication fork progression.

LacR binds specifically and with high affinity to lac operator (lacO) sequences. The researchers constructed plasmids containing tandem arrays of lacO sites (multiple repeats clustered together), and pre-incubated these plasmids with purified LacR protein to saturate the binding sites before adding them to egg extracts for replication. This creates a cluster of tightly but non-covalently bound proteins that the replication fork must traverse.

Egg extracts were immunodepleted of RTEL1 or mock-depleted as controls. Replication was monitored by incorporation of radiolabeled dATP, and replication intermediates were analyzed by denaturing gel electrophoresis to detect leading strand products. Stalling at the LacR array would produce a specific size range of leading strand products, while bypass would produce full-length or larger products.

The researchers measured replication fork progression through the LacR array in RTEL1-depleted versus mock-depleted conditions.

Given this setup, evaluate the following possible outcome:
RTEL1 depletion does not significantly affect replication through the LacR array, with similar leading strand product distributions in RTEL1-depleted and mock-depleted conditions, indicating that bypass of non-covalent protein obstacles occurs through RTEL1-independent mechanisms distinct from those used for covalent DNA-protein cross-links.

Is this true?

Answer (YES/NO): NO